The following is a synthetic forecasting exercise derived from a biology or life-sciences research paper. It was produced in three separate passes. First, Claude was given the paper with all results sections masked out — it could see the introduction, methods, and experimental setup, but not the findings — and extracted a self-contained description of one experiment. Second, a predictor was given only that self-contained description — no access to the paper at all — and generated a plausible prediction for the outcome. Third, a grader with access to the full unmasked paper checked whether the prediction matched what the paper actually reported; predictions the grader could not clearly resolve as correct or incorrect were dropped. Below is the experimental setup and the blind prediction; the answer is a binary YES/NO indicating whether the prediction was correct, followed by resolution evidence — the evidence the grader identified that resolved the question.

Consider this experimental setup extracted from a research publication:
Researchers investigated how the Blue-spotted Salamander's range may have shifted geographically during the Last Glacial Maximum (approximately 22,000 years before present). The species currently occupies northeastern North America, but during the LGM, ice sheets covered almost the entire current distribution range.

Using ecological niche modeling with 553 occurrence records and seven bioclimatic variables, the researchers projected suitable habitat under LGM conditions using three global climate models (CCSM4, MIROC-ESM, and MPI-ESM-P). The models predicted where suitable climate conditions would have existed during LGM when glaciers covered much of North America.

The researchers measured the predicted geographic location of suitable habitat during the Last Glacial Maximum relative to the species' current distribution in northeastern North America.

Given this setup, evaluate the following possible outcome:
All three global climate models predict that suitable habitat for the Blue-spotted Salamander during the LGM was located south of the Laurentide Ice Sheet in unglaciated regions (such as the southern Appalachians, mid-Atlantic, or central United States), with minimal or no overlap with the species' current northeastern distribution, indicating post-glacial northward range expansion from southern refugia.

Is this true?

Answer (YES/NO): YES